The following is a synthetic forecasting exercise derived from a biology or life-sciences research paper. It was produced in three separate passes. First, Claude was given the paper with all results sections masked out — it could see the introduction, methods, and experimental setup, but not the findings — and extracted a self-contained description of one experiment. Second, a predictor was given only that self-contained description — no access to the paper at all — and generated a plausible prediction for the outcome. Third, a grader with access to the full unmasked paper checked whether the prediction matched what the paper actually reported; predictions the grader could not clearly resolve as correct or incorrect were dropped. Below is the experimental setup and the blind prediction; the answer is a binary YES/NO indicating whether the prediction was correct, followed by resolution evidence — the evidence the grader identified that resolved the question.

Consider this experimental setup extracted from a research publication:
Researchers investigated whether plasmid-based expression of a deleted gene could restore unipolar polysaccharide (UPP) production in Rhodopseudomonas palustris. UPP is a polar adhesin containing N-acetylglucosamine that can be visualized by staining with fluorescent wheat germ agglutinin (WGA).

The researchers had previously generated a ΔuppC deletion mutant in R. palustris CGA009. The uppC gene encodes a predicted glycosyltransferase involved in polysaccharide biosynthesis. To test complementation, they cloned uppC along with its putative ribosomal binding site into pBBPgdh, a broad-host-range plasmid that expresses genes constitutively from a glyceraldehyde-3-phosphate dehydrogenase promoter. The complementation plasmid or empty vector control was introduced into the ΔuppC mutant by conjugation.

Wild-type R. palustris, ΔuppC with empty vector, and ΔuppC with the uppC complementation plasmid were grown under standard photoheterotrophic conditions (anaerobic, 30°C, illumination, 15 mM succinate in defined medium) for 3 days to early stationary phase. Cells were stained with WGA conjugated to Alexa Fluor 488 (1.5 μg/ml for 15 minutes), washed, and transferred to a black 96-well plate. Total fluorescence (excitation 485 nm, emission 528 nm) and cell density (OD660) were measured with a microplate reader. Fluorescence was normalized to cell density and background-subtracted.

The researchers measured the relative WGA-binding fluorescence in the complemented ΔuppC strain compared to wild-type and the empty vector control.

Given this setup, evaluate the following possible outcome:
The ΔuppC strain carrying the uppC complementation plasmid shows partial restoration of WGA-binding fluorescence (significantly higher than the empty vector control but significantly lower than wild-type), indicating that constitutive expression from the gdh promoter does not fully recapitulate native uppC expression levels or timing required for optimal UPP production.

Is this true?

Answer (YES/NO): NO